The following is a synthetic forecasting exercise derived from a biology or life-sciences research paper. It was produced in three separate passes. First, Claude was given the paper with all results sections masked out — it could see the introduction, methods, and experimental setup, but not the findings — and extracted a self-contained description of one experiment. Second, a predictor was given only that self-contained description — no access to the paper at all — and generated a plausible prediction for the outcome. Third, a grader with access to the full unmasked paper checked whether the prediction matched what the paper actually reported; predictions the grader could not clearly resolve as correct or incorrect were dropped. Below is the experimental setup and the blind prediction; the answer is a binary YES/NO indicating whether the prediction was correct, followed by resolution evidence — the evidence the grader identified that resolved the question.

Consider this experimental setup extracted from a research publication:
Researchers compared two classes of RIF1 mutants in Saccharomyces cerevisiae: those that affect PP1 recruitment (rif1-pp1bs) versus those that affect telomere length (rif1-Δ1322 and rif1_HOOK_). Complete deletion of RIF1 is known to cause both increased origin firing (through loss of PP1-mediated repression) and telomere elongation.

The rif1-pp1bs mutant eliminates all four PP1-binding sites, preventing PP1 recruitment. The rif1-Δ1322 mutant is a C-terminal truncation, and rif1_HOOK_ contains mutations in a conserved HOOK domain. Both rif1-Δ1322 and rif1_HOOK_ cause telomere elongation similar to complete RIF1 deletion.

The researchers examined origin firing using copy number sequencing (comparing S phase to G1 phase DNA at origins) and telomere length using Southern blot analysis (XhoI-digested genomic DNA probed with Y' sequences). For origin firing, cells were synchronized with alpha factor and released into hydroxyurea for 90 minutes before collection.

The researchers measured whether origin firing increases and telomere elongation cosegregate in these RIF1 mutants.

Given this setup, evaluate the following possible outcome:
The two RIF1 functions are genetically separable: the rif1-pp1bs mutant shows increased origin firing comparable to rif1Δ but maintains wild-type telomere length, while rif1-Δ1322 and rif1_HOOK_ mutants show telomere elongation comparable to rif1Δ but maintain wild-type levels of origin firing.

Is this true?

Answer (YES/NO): NO